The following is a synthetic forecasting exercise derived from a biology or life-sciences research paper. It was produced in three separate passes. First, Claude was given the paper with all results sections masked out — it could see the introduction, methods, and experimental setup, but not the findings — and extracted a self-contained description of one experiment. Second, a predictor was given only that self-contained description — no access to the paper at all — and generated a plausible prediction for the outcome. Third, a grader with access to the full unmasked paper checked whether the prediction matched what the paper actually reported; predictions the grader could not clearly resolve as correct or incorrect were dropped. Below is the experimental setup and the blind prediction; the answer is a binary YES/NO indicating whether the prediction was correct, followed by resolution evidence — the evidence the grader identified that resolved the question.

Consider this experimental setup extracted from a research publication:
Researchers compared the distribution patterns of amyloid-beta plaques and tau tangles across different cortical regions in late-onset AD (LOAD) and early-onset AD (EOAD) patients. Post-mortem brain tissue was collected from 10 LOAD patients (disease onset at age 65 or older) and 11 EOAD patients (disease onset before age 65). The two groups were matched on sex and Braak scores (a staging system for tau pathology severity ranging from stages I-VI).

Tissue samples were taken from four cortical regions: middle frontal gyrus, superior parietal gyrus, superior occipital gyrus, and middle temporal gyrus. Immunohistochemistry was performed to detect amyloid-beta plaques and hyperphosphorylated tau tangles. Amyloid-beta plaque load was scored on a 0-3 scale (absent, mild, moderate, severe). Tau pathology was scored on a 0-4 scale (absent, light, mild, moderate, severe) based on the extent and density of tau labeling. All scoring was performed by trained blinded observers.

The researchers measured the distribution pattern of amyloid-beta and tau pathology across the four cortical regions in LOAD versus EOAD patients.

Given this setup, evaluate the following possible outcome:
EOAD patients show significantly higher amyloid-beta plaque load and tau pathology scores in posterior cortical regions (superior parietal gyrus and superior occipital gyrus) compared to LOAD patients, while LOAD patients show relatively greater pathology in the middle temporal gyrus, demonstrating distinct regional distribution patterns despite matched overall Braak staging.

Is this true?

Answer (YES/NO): NO